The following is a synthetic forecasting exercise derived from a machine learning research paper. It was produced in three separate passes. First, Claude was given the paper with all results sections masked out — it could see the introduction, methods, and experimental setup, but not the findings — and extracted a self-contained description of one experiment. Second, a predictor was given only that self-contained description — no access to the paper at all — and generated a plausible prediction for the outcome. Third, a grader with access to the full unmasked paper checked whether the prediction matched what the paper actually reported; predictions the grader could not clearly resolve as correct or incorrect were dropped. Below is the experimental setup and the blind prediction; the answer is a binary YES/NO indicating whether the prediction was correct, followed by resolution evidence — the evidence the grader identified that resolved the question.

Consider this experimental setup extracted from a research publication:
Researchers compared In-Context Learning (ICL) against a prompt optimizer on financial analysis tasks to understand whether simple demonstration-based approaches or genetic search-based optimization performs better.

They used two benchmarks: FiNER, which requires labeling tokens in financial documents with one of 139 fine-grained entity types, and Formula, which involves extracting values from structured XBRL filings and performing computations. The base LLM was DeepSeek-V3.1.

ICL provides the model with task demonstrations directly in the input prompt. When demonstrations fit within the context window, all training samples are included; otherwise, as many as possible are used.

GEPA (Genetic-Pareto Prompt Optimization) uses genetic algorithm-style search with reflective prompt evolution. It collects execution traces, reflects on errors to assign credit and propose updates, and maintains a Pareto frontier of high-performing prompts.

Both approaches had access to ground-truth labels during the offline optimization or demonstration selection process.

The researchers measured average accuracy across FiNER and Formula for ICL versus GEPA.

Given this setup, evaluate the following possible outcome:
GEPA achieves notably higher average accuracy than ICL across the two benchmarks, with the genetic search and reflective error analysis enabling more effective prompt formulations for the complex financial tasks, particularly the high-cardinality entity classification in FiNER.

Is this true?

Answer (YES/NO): NO